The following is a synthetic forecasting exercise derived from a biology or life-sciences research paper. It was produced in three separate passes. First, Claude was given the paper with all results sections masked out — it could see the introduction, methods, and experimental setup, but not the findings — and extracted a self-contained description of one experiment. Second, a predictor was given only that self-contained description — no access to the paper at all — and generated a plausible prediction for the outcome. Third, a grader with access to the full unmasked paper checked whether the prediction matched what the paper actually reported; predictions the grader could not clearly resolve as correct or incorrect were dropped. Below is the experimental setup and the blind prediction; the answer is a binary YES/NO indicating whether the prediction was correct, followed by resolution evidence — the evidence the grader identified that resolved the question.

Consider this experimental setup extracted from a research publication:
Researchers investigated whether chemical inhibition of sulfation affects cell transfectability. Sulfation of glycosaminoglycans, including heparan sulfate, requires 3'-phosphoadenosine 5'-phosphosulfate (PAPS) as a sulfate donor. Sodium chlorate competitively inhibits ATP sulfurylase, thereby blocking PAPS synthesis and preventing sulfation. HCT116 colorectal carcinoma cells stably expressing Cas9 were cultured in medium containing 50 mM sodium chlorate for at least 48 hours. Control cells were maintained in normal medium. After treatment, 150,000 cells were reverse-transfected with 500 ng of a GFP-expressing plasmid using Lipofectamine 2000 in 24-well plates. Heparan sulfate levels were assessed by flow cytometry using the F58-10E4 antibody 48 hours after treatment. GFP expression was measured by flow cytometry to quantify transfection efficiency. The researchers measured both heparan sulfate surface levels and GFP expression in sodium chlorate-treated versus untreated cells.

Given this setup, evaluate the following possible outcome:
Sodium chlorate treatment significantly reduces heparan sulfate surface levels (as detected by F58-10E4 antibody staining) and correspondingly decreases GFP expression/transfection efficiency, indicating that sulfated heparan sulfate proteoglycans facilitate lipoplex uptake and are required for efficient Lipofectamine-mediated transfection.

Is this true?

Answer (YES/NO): NO